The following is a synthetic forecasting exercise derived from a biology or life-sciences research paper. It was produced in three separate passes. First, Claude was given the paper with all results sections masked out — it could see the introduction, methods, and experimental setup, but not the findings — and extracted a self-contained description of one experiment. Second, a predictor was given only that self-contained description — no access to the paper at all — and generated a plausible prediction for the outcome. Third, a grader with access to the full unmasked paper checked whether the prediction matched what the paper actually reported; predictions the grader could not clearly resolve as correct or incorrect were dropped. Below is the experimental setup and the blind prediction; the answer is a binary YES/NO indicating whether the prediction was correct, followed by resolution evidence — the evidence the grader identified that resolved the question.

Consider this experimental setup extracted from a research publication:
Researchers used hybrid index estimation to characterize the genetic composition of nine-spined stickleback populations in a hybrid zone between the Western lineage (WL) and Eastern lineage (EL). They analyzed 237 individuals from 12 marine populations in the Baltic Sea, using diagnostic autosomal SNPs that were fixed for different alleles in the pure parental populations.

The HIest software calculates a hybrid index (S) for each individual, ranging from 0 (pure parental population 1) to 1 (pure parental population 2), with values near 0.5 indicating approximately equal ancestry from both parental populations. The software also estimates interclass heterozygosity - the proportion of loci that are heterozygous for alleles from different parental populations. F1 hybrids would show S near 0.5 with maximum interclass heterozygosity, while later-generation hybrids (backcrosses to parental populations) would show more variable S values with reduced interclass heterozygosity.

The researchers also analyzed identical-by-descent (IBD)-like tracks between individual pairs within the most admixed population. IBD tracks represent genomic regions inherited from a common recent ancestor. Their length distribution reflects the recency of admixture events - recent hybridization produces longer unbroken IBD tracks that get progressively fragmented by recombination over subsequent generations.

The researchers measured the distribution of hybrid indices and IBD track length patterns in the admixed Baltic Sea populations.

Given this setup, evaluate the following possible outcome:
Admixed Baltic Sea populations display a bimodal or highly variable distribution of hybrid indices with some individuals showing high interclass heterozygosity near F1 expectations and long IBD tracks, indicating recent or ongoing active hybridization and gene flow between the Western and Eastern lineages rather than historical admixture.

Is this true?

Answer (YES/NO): NO